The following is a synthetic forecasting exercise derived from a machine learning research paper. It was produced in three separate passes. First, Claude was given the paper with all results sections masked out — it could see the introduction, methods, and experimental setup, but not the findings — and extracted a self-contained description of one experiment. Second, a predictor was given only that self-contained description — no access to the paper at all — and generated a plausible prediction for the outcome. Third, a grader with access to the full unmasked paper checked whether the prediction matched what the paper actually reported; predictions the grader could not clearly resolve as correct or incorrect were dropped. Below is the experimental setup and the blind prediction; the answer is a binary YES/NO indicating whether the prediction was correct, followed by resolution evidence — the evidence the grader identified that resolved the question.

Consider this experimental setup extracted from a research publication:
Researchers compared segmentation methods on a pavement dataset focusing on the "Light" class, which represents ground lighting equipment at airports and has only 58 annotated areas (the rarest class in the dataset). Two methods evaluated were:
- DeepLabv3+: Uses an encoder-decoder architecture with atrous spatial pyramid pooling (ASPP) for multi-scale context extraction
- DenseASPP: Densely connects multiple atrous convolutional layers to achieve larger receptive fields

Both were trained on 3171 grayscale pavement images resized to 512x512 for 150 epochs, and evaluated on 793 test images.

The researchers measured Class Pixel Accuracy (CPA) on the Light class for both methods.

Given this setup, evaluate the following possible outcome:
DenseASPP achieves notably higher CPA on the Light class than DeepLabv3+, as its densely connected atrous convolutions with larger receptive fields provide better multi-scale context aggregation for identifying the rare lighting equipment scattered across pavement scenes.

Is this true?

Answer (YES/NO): NO